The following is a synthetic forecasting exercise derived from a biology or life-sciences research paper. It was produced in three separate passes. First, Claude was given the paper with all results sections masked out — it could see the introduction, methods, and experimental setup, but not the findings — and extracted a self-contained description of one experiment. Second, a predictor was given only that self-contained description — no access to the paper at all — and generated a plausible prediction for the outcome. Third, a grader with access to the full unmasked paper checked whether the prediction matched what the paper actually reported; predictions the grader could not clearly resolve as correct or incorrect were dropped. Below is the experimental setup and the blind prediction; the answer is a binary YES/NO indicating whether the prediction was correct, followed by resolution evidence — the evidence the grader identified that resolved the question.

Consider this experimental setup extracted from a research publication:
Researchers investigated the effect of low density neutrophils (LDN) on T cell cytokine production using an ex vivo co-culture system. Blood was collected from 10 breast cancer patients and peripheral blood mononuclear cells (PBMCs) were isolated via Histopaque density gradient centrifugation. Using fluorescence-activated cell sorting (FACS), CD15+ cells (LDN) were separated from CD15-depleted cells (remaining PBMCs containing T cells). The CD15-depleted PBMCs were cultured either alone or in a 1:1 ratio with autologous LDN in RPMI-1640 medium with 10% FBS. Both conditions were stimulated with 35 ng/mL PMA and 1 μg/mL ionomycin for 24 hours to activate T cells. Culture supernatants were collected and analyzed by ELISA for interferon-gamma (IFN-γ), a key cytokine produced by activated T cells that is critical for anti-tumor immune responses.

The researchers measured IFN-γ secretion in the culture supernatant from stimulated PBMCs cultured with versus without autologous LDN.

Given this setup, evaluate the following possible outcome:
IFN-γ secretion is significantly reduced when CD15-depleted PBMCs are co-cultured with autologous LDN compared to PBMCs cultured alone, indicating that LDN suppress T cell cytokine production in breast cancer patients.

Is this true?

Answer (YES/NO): YES